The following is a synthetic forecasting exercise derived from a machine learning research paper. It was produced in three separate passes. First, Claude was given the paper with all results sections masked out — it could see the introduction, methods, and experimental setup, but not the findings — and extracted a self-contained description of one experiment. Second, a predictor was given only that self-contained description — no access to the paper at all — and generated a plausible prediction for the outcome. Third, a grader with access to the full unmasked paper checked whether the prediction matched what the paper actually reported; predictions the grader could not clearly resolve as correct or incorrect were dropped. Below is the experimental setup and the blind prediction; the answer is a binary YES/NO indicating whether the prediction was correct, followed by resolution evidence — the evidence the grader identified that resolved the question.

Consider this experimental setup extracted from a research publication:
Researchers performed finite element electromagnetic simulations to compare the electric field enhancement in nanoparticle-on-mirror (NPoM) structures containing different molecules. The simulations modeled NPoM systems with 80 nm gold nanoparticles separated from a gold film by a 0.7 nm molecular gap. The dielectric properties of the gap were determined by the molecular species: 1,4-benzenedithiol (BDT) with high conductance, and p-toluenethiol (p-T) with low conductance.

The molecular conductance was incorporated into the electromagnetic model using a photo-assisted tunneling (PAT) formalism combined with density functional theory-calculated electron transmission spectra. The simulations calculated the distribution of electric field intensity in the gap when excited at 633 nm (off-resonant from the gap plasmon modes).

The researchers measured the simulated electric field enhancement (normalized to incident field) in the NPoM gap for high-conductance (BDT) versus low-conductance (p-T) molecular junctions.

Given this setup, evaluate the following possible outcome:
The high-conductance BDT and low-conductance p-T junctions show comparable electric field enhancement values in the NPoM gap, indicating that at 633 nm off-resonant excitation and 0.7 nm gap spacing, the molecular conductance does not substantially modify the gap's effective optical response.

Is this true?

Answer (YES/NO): NO